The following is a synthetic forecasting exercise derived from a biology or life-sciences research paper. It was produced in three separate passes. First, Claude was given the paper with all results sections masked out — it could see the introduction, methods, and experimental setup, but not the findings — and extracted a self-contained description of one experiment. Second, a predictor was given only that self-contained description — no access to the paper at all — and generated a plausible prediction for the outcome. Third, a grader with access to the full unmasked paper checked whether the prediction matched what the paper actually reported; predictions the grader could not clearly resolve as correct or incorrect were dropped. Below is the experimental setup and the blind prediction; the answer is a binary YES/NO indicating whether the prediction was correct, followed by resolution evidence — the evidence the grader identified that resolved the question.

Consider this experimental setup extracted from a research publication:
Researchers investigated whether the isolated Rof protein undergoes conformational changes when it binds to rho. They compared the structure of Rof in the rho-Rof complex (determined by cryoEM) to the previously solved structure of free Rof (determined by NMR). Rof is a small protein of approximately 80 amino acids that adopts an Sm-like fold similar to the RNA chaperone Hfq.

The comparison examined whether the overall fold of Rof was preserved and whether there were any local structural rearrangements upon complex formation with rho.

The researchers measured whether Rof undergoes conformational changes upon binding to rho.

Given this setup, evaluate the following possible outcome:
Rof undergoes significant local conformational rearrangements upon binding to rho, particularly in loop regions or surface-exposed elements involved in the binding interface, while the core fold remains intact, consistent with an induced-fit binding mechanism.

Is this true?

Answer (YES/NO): YES